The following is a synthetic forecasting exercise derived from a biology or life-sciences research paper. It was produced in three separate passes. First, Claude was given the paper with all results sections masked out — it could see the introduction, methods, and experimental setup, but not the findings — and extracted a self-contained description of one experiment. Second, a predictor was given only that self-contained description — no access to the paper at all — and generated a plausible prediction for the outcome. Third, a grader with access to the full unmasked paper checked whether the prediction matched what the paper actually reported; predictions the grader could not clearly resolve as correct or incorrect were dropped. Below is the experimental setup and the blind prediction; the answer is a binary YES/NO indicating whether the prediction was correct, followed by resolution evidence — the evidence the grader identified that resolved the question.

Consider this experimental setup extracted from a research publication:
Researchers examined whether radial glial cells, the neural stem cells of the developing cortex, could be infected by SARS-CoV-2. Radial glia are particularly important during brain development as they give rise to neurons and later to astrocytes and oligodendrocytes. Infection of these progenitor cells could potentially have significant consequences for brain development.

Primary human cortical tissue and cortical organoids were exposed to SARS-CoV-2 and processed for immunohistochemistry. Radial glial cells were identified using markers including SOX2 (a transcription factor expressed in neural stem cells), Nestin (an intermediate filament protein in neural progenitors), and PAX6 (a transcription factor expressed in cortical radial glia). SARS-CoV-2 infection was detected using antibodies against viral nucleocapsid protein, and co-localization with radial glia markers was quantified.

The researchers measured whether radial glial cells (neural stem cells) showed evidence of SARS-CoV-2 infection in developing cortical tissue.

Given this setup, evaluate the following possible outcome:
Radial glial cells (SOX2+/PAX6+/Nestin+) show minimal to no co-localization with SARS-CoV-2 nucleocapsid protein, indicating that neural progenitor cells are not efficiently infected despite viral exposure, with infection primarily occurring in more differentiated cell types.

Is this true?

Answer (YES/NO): YES